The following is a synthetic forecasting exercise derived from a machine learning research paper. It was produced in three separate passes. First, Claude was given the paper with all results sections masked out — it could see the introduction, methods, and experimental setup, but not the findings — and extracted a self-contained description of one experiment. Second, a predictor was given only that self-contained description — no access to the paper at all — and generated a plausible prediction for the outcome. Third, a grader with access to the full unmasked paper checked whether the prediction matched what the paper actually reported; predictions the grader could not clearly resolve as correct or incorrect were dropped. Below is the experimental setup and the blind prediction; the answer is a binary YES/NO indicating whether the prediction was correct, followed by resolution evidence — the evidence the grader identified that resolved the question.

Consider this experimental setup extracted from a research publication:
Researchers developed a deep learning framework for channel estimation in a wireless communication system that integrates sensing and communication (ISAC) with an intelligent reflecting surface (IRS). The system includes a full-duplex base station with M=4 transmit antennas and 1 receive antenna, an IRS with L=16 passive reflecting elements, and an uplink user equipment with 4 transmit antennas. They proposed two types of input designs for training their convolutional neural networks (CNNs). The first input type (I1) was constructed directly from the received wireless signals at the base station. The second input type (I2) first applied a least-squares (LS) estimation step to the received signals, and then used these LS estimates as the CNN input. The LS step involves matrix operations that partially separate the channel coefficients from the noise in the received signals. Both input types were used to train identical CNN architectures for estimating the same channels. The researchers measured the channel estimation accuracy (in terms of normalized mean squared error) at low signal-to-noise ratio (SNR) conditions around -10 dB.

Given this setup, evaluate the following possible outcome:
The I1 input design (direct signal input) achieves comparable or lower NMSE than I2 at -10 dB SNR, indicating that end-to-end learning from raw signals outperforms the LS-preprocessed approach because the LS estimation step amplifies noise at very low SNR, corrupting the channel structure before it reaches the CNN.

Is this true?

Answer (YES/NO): YES